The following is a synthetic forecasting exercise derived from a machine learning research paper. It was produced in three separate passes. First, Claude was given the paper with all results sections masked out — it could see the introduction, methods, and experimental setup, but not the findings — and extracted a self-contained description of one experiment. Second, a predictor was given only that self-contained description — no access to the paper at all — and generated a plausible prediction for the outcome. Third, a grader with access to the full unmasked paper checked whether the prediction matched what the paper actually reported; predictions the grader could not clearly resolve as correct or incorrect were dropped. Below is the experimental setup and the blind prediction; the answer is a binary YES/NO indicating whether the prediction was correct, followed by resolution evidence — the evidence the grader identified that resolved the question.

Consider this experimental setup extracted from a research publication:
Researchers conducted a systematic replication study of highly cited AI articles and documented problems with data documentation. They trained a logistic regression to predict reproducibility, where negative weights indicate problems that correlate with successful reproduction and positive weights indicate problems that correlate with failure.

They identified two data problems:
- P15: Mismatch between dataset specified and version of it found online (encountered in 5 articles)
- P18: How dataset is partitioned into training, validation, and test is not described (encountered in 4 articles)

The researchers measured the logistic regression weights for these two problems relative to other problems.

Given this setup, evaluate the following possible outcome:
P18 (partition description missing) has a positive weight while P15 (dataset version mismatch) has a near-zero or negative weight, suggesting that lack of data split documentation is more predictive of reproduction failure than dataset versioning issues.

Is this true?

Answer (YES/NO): NO